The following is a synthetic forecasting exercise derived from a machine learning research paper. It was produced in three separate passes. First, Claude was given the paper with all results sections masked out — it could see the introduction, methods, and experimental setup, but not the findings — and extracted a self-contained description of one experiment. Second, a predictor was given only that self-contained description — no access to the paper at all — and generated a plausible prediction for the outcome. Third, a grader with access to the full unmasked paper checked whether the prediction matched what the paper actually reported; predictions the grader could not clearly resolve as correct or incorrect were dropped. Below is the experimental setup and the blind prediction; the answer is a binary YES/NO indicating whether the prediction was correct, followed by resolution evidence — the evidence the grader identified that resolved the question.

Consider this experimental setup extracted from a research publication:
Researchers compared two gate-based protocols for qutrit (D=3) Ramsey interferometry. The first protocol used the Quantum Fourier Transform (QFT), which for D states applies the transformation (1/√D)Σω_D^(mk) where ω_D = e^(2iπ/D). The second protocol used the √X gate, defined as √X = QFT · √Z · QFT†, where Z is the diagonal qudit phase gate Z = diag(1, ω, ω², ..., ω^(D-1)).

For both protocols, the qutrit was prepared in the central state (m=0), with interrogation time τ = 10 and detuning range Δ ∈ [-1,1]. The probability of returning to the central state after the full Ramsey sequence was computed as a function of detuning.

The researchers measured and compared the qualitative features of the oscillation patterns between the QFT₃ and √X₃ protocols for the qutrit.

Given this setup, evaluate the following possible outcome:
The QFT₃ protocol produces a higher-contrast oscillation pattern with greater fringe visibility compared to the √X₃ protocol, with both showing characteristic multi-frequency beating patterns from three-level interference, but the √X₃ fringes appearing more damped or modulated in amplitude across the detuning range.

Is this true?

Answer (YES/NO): NO